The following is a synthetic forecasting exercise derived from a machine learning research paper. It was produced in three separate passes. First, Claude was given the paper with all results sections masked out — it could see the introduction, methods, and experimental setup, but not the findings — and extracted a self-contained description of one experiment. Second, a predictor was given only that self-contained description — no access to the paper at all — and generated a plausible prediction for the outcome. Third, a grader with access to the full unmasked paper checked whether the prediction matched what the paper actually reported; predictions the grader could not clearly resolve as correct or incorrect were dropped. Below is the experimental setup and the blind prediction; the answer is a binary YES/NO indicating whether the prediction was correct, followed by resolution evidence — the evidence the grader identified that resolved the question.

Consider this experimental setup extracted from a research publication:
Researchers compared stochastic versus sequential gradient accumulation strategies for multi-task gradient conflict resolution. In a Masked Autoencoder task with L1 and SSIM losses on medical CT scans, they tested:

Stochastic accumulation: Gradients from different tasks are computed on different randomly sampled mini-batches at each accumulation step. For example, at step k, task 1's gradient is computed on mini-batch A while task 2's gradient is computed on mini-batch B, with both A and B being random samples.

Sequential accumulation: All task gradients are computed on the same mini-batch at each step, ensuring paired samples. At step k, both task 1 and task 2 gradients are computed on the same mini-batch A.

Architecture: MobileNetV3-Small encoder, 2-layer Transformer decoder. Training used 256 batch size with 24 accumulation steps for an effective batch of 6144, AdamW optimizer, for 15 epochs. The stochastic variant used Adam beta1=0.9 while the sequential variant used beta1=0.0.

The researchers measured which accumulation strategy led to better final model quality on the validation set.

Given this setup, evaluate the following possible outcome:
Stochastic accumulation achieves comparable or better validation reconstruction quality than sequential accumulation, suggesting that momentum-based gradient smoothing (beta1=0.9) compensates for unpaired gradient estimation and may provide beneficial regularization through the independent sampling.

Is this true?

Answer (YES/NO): YES